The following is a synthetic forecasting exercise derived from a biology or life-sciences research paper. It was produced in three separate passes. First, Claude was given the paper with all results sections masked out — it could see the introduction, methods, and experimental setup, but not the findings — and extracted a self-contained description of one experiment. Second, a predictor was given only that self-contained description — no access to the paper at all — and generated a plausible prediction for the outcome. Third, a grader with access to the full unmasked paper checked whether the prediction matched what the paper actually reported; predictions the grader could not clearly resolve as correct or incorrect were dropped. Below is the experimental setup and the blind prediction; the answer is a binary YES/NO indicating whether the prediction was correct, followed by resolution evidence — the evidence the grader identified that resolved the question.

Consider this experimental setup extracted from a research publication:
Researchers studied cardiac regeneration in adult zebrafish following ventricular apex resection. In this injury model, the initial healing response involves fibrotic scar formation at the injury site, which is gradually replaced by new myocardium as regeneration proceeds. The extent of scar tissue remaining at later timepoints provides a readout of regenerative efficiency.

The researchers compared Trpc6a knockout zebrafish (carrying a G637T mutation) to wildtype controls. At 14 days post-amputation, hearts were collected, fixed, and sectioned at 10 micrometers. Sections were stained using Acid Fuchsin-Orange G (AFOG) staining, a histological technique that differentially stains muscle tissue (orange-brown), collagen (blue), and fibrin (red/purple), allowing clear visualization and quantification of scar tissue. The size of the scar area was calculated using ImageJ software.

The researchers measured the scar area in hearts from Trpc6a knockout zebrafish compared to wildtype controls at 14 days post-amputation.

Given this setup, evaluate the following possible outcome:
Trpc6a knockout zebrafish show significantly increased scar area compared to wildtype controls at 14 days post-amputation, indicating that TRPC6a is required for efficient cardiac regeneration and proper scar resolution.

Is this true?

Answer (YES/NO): NO